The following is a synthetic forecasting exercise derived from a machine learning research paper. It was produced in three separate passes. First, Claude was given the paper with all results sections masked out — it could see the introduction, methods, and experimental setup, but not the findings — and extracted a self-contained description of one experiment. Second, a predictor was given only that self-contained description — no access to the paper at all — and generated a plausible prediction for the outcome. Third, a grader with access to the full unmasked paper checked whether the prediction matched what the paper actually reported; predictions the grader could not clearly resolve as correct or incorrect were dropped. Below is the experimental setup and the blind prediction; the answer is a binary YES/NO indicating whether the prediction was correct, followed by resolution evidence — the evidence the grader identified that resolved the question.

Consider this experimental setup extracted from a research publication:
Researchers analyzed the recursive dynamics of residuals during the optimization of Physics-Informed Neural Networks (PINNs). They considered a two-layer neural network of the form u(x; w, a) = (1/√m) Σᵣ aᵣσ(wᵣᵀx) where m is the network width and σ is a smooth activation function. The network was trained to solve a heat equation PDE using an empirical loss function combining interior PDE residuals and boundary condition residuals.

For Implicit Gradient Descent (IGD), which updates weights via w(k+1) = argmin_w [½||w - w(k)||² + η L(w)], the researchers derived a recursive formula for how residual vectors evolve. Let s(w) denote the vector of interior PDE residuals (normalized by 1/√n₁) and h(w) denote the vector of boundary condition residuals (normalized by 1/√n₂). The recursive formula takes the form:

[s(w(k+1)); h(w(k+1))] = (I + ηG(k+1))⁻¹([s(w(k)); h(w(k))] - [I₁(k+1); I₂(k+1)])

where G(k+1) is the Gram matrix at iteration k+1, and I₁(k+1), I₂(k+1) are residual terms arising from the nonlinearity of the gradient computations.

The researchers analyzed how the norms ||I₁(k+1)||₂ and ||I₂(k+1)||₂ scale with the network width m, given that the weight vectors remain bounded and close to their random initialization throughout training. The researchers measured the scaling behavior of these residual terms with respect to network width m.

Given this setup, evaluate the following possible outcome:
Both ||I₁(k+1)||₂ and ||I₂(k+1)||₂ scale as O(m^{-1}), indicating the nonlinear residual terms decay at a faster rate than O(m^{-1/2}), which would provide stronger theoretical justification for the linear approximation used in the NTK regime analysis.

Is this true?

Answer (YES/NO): NO